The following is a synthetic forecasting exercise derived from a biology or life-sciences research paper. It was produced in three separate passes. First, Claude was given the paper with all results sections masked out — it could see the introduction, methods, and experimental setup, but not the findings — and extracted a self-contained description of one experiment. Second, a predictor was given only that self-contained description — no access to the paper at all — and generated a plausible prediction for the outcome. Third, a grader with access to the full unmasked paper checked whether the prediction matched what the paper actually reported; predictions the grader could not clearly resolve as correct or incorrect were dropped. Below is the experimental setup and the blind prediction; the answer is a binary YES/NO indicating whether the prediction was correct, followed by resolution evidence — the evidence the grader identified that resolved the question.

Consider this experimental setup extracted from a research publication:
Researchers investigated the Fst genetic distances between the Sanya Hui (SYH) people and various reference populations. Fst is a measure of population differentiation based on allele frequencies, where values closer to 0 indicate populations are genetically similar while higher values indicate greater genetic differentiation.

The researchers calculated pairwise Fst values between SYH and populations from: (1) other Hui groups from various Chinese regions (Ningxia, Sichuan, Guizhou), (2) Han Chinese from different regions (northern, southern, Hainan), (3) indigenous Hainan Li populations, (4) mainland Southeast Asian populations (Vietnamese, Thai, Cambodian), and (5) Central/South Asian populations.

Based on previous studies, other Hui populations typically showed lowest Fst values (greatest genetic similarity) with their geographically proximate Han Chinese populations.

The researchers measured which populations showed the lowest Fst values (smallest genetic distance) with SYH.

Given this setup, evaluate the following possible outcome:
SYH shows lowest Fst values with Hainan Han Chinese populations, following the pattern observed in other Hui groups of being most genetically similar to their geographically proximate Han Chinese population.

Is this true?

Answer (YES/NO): NO